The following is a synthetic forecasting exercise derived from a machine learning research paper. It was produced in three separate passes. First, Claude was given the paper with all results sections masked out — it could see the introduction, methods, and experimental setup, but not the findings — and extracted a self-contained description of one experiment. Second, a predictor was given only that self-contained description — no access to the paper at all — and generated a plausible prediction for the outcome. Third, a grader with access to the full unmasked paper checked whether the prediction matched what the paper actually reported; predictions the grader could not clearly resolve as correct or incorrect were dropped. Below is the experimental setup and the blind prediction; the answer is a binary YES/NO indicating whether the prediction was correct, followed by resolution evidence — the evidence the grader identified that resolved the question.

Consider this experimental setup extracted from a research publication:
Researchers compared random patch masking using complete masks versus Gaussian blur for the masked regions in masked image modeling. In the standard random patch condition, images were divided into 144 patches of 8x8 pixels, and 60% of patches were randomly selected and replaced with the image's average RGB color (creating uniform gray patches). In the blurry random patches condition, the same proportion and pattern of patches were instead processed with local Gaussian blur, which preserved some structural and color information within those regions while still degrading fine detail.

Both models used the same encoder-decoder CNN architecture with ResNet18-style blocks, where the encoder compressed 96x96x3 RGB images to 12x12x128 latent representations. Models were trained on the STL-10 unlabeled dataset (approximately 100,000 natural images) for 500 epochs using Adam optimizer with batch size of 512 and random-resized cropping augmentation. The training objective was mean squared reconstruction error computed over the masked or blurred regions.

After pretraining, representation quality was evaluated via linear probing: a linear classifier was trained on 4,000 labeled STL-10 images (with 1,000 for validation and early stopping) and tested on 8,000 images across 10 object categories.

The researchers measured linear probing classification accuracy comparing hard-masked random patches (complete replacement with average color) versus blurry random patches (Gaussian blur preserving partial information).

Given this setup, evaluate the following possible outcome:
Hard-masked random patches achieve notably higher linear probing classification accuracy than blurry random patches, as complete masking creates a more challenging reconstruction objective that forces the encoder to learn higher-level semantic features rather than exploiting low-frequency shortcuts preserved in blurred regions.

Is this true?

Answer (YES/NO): YES